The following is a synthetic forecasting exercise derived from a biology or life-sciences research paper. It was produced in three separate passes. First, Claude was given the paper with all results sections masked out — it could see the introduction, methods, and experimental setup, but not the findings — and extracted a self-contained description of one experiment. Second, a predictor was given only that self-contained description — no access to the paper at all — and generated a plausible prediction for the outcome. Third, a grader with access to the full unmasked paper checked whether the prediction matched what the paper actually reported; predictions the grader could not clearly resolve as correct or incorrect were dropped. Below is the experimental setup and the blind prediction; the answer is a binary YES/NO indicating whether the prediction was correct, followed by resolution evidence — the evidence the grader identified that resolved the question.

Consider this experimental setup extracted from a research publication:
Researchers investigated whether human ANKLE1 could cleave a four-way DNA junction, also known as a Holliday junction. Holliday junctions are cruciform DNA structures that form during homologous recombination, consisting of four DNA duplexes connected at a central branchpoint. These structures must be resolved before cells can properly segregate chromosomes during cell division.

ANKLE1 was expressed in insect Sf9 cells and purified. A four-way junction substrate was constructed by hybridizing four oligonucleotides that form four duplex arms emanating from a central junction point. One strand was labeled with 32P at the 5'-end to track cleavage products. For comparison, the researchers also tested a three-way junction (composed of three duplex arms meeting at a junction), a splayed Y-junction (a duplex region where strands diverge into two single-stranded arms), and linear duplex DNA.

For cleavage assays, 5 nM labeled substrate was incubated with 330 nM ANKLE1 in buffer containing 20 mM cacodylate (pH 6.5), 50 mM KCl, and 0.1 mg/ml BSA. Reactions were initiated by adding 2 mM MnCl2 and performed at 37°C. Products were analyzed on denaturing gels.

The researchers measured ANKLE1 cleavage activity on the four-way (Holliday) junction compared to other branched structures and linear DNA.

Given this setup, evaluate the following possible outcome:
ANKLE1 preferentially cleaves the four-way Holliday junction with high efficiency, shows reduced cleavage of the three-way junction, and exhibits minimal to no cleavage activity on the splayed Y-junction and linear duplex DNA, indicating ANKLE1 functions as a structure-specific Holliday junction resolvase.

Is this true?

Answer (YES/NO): NO